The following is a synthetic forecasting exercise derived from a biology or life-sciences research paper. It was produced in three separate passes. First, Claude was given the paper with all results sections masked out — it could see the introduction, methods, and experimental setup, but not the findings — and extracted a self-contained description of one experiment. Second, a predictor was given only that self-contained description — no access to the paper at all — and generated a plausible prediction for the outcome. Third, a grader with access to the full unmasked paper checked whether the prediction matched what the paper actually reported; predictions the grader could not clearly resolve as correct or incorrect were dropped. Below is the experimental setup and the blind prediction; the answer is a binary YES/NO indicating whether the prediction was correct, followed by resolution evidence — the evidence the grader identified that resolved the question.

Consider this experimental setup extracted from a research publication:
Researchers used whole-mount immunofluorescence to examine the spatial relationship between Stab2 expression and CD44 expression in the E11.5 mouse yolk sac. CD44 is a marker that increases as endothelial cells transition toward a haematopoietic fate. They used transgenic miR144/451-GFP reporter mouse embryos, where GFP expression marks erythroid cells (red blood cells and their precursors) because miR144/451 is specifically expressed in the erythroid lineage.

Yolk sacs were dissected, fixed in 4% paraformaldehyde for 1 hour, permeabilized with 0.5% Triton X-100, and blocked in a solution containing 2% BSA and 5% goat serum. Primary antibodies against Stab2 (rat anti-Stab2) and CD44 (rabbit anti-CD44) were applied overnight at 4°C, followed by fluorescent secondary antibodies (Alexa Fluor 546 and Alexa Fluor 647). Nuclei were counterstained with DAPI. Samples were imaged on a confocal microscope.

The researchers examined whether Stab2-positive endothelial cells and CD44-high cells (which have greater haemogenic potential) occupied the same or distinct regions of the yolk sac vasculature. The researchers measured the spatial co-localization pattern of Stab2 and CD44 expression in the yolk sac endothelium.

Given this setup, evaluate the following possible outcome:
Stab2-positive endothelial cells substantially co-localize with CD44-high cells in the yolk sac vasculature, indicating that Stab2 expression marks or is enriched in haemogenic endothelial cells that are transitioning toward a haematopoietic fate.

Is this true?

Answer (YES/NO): NO